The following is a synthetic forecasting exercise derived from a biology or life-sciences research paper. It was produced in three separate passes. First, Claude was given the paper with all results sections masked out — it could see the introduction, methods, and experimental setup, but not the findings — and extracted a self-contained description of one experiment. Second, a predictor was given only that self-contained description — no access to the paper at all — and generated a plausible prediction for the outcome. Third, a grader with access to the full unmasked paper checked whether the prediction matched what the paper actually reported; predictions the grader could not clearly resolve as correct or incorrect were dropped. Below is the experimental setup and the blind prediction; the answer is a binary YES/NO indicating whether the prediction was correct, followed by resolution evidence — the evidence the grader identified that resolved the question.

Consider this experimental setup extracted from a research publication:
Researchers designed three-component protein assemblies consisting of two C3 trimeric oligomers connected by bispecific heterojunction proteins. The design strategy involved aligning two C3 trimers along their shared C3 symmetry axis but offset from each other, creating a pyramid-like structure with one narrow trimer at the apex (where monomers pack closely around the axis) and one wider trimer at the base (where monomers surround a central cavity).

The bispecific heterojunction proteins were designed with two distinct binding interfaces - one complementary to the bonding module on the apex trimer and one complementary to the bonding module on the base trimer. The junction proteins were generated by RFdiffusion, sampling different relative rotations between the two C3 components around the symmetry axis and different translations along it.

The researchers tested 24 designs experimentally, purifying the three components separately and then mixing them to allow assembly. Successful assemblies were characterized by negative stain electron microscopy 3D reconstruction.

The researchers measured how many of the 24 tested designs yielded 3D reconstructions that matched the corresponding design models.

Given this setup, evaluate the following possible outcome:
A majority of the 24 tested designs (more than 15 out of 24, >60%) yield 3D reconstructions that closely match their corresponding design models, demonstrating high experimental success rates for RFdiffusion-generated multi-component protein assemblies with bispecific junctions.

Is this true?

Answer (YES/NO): NO